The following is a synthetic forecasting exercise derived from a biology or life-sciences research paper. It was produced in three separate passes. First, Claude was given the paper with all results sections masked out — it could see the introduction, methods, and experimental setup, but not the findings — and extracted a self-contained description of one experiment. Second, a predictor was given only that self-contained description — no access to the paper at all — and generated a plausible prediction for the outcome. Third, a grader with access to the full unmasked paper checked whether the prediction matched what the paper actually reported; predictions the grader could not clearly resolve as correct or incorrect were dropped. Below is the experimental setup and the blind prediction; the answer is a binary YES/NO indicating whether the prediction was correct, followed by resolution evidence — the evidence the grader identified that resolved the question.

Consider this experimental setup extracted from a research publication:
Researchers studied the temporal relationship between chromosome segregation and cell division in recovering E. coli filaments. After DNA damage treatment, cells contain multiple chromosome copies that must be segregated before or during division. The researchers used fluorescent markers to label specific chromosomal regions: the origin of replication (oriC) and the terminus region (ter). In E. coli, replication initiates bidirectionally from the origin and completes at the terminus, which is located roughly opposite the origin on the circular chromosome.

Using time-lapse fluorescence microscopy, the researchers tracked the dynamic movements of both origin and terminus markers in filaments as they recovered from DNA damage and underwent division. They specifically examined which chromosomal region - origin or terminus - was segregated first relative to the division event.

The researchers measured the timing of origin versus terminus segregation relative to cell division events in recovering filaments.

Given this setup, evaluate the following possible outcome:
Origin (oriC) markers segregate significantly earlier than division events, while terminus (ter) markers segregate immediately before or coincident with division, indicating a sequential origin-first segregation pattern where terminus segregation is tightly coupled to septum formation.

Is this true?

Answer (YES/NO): YES